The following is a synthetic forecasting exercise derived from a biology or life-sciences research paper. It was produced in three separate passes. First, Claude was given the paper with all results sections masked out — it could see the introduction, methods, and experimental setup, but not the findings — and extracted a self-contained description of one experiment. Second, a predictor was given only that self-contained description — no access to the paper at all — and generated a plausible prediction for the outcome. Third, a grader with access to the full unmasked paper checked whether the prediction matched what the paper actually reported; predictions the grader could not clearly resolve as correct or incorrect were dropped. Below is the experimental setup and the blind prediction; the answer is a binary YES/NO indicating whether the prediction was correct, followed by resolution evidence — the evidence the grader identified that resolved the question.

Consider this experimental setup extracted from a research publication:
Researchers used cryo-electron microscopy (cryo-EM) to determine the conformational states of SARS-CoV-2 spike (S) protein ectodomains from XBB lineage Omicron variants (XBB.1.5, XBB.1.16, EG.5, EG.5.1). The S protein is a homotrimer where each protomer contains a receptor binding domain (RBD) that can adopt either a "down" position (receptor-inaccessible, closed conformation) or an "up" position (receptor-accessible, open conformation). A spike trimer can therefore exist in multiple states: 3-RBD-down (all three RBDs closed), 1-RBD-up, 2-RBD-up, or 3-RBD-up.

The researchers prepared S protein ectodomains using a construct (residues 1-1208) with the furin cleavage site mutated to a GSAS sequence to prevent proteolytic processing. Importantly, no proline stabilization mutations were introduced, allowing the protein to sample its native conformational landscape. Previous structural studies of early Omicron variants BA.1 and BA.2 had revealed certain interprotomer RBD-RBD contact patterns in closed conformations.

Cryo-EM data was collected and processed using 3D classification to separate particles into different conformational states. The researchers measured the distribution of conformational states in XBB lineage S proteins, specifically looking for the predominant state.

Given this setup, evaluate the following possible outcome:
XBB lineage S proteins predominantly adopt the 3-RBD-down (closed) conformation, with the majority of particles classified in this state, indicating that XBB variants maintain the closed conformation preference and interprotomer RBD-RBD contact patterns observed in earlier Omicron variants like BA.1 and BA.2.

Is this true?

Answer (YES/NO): YES